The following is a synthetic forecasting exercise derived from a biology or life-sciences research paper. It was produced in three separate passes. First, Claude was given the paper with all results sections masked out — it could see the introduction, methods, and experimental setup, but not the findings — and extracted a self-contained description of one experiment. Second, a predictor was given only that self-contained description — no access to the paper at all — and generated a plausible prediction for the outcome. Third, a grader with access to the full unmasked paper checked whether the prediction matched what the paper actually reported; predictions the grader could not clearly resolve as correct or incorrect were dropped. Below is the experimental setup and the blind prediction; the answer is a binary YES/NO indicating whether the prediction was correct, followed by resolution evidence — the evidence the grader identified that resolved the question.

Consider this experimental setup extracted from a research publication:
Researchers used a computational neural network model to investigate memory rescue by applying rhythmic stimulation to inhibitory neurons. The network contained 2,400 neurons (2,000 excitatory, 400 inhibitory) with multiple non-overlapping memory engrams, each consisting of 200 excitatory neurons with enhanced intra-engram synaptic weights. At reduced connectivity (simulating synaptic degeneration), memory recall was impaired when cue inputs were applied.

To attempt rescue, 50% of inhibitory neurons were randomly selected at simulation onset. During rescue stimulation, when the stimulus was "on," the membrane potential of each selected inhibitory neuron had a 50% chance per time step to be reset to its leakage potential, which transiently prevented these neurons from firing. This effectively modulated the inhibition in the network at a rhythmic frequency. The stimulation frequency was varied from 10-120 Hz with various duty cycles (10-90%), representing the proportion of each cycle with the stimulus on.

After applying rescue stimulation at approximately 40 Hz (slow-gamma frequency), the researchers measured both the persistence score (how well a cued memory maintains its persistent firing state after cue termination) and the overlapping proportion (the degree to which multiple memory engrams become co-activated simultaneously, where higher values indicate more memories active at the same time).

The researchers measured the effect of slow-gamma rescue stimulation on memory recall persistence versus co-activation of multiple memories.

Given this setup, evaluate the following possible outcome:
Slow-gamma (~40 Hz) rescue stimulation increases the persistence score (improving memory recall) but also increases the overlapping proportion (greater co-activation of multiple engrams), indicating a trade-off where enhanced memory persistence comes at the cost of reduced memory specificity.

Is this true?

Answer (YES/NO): YES